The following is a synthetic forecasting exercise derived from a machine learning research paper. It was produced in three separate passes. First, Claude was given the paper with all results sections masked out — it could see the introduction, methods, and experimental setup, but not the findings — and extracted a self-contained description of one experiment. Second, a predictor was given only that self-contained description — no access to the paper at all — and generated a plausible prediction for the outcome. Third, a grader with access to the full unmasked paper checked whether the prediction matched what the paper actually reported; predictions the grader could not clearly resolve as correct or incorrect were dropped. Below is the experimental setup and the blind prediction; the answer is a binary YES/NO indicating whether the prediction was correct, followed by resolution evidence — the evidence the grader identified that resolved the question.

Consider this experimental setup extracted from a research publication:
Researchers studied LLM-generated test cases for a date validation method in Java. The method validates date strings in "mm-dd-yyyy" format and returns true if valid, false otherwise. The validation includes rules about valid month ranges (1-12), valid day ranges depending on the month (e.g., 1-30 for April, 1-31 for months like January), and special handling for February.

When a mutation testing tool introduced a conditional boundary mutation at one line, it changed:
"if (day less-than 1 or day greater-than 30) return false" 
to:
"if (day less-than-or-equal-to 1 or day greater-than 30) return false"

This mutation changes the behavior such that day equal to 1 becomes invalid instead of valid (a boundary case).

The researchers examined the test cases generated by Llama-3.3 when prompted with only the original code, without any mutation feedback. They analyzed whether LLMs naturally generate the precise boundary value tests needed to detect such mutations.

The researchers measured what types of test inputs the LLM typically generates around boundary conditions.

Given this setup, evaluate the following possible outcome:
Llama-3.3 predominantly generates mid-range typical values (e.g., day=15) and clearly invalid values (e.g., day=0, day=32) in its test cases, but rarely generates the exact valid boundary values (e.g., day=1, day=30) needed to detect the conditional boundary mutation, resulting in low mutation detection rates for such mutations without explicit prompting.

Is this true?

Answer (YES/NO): NO